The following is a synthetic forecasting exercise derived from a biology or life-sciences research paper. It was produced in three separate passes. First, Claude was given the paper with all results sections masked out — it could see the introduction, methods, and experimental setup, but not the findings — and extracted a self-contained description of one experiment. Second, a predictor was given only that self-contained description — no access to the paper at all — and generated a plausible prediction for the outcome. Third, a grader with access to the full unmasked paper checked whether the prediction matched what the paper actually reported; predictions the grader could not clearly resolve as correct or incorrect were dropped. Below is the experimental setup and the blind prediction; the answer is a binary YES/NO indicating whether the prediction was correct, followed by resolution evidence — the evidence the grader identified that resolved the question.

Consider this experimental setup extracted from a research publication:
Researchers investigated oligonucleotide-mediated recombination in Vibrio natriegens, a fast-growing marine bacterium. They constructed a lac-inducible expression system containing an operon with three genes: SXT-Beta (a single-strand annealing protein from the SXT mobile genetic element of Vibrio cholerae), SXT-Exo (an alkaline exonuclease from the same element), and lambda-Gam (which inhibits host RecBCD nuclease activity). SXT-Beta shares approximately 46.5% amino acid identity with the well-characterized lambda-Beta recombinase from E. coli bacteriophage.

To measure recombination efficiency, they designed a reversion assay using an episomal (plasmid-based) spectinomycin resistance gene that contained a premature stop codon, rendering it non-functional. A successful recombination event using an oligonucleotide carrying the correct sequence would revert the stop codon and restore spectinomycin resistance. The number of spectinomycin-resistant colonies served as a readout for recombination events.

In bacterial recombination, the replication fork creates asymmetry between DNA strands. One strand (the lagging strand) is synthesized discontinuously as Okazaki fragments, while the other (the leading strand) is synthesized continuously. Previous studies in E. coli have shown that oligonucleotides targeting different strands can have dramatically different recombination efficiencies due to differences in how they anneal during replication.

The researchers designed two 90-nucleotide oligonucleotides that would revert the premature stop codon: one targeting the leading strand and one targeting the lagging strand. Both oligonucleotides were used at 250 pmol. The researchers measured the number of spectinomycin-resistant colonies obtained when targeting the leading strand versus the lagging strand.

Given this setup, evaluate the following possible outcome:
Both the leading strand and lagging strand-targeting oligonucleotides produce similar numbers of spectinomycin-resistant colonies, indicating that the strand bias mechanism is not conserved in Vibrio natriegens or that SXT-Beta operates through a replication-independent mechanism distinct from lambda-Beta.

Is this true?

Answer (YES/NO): NO